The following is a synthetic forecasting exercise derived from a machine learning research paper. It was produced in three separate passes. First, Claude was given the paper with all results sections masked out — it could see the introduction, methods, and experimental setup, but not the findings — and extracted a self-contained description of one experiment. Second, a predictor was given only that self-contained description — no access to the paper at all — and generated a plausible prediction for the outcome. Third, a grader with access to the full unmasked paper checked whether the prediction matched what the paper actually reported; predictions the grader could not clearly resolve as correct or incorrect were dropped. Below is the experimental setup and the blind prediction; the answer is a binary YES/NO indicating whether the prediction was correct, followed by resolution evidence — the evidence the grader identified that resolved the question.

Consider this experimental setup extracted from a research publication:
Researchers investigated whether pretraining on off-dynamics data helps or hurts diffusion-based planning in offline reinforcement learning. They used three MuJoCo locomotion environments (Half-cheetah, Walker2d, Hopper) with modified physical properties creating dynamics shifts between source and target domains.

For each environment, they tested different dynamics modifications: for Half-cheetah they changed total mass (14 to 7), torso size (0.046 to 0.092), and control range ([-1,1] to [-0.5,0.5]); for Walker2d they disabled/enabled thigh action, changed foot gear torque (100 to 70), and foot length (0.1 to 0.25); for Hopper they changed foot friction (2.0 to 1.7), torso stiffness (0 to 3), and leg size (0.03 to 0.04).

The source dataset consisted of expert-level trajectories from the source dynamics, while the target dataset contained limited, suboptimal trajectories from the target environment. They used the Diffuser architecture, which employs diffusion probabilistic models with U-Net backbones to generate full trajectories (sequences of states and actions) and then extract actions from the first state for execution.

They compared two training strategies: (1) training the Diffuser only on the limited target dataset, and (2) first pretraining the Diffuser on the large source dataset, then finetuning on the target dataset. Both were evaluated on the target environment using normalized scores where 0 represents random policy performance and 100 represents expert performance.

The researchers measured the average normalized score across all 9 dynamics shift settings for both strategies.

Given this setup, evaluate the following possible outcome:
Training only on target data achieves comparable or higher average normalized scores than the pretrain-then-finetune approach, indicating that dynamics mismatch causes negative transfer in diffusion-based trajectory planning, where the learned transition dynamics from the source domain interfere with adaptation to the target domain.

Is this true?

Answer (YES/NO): YES